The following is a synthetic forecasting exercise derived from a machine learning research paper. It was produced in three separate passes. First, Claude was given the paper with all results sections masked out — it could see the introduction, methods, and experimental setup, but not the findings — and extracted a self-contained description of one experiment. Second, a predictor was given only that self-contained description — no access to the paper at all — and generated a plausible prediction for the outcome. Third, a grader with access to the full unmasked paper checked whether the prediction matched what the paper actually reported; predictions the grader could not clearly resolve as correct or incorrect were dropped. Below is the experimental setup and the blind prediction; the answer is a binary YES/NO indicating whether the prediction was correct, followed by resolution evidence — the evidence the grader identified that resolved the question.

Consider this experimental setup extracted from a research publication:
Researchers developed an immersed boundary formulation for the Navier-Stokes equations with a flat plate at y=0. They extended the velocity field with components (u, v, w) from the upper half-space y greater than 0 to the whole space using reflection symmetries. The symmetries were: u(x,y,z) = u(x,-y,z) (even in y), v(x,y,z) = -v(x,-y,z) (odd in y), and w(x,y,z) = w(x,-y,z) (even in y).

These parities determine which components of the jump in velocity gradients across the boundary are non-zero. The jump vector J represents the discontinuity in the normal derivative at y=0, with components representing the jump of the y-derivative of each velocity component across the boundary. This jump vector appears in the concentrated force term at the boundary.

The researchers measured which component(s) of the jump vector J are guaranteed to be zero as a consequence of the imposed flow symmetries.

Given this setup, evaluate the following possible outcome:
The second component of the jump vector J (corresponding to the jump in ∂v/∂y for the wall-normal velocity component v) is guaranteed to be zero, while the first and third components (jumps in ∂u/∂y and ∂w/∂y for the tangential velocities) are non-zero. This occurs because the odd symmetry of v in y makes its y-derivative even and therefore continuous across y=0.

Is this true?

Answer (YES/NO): YES